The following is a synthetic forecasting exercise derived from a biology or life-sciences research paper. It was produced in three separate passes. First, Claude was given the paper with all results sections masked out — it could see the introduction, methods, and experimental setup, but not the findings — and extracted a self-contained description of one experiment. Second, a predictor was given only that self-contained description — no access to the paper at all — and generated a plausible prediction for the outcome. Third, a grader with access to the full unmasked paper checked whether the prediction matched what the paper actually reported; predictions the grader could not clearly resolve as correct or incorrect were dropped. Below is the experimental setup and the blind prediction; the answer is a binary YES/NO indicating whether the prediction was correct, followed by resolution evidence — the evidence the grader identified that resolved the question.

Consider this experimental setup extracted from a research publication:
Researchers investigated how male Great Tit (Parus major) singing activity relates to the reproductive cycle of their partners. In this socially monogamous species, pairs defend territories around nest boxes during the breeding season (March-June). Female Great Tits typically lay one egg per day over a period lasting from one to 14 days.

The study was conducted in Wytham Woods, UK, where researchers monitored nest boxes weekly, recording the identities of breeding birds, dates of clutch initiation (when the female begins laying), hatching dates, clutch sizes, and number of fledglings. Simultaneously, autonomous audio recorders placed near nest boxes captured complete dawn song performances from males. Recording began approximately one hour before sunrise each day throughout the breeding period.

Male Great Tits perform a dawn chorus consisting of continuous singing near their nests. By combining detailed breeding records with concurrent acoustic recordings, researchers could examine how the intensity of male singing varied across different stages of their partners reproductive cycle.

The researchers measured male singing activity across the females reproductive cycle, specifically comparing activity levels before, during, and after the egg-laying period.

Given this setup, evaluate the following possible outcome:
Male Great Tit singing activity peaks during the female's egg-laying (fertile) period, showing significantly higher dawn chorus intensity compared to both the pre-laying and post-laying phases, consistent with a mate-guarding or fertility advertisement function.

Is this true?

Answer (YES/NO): NO